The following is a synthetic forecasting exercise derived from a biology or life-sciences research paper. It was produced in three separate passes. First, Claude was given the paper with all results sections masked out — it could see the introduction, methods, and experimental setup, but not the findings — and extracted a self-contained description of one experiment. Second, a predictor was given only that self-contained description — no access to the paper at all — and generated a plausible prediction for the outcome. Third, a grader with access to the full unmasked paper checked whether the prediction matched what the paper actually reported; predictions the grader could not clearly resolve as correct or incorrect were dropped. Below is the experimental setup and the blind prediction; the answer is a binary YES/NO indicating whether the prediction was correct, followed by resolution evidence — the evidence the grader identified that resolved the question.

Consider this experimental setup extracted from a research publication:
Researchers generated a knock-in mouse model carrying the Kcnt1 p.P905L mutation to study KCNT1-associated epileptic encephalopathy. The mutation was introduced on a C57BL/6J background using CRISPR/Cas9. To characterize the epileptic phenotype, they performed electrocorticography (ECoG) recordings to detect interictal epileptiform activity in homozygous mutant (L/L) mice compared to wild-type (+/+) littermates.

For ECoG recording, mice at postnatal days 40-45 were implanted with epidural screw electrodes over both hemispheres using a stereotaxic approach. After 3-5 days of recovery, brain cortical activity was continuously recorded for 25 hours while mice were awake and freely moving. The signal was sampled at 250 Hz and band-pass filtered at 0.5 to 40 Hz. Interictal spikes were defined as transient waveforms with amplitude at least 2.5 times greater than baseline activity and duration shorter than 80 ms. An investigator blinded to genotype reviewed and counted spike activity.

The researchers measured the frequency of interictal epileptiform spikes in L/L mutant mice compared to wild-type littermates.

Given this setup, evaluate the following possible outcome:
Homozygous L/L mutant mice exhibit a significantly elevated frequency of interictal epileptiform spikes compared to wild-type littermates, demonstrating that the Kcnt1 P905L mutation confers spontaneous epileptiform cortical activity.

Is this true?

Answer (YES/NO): YES